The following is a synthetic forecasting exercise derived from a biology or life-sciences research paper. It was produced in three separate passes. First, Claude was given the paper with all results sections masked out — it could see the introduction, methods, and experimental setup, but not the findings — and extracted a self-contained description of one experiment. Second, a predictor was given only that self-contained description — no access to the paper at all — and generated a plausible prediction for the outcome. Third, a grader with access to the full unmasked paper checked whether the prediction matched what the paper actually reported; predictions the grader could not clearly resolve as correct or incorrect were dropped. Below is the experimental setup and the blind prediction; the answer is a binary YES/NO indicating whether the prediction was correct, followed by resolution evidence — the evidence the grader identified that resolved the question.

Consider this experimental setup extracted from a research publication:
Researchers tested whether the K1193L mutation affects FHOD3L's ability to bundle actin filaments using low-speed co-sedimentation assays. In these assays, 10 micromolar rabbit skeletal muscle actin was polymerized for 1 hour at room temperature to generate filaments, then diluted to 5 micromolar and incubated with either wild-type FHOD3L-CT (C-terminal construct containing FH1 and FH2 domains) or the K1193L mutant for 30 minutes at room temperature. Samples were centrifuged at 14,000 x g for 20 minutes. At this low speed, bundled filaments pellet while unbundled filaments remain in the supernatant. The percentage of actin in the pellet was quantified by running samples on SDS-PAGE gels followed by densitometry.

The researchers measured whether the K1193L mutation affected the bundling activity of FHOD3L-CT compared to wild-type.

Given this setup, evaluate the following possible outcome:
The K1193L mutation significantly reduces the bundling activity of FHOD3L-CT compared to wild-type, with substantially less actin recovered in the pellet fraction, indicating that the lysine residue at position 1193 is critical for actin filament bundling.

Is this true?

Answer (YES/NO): NO